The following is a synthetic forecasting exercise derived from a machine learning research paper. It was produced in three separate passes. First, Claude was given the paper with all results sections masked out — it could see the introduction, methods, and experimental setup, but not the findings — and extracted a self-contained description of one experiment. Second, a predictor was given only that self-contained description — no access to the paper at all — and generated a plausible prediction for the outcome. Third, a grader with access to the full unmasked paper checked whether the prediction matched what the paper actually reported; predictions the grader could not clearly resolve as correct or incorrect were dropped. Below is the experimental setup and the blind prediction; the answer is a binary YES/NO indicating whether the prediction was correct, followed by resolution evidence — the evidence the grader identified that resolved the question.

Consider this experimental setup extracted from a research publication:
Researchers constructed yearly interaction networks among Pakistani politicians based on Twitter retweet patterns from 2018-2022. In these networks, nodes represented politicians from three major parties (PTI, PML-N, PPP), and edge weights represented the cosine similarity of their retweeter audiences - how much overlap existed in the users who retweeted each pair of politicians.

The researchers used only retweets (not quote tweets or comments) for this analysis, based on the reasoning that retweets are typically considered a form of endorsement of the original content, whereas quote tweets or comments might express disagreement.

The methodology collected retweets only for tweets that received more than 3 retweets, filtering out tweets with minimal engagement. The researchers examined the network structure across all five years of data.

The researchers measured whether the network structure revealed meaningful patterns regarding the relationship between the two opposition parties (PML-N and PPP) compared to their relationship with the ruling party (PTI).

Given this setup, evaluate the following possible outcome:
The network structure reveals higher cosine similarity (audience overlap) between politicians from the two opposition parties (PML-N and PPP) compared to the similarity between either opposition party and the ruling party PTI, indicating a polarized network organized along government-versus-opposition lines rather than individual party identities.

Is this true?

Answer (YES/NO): NO